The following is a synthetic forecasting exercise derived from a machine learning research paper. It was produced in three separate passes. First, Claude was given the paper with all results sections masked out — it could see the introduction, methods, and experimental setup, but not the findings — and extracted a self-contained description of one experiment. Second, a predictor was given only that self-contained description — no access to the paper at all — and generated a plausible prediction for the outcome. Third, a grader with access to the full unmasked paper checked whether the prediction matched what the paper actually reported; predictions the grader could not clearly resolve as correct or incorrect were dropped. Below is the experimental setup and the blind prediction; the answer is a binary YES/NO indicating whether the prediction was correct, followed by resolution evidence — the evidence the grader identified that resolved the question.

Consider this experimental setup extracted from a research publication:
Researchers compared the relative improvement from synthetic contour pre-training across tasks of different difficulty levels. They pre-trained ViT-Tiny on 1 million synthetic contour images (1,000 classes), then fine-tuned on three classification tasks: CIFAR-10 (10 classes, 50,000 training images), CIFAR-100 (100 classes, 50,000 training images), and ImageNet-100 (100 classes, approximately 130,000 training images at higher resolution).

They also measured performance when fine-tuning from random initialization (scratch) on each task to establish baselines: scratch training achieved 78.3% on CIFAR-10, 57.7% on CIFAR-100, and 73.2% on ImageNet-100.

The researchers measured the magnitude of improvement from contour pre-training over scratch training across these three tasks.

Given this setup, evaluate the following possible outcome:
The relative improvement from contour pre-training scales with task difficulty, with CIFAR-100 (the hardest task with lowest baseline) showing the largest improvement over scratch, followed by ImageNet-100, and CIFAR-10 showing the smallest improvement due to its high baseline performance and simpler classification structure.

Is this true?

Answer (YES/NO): NO